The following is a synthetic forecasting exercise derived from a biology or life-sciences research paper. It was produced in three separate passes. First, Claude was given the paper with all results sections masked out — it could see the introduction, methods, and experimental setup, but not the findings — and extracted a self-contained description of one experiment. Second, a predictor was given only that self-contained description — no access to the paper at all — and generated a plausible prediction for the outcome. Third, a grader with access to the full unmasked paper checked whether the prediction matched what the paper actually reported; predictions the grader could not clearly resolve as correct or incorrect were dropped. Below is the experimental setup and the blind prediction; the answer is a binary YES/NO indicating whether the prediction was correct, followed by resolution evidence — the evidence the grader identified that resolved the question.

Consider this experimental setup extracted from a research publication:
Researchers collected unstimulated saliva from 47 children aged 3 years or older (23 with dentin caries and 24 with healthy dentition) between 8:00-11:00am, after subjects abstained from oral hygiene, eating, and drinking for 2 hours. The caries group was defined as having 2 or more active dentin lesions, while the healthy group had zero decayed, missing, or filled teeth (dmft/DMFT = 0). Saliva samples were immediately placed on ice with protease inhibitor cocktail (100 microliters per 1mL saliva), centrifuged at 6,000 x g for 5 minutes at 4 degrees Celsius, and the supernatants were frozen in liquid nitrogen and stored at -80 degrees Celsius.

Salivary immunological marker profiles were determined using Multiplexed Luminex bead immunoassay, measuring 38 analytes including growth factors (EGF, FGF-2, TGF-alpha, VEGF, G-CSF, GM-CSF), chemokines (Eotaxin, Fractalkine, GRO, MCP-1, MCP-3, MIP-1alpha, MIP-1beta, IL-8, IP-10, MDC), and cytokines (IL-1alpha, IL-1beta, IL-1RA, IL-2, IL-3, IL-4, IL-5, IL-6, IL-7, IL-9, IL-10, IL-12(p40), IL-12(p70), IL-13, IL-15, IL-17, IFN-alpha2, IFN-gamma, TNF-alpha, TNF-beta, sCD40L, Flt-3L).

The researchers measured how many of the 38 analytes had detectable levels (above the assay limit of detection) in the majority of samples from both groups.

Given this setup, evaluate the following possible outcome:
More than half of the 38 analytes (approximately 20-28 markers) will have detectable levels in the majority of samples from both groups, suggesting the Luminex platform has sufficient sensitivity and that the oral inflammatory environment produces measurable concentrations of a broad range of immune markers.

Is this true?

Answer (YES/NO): NO